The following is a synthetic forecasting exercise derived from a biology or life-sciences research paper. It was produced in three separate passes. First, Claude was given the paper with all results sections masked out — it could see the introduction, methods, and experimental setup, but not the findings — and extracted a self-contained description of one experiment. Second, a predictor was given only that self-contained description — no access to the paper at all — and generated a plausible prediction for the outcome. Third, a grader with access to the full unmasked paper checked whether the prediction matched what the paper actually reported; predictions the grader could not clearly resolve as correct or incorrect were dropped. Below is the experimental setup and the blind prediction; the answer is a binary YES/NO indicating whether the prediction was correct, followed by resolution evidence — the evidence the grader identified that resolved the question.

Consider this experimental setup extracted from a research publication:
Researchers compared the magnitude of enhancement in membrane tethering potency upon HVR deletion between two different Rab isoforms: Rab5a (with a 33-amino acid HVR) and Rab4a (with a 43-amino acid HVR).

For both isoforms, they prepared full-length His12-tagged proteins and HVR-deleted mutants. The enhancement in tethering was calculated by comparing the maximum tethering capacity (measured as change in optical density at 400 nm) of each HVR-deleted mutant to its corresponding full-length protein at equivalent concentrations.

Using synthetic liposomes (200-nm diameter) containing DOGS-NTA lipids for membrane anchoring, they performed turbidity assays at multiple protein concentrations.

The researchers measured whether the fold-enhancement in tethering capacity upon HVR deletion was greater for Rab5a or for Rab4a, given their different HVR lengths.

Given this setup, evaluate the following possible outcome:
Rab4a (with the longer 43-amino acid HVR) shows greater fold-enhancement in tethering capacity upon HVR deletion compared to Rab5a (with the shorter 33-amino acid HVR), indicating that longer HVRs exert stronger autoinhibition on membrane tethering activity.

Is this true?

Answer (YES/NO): YES